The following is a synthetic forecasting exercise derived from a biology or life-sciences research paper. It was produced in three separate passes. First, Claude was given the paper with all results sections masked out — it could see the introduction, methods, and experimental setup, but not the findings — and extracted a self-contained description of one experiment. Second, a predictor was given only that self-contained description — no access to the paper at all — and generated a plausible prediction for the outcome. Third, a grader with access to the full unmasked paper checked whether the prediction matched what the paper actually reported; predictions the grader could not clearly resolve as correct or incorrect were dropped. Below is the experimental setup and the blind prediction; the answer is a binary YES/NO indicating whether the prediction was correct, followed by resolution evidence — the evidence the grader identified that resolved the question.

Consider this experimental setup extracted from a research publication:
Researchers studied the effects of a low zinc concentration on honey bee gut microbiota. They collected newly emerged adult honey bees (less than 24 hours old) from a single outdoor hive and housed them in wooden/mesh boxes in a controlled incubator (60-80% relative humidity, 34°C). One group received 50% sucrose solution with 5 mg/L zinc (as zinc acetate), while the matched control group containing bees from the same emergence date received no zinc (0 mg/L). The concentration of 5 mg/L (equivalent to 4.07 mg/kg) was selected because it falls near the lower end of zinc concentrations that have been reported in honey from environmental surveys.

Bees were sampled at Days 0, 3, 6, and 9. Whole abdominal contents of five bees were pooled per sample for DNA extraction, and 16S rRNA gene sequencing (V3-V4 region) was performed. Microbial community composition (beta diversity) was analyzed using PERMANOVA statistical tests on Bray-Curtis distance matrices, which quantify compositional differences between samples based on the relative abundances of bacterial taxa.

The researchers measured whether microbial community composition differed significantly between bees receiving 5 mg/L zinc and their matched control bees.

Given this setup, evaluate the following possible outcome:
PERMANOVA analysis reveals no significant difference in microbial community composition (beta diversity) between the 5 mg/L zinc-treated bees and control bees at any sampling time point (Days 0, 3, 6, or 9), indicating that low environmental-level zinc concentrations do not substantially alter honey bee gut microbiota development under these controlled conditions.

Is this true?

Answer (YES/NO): YES